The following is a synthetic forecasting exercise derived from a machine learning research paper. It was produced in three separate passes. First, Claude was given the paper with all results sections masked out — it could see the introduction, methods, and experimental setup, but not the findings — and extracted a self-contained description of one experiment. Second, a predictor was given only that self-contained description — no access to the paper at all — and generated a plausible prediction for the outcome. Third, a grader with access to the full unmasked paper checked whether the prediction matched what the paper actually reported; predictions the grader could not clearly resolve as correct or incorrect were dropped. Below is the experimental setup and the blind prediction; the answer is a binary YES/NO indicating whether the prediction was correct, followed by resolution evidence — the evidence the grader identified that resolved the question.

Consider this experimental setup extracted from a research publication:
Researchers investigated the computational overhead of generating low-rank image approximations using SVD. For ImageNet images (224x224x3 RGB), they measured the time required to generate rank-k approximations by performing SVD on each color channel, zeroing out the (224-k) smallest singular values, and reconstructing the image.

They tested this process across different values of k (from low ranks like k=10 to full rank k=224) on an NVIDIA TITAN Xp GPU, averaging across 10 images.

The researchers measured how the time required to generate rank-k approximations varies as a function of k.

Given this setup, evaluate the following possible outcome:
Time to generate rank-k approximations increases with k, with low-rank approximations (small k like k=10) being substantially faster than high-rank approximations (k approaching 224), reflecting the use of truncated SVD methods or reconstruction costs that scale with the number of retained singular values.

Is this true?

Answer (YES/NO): NO